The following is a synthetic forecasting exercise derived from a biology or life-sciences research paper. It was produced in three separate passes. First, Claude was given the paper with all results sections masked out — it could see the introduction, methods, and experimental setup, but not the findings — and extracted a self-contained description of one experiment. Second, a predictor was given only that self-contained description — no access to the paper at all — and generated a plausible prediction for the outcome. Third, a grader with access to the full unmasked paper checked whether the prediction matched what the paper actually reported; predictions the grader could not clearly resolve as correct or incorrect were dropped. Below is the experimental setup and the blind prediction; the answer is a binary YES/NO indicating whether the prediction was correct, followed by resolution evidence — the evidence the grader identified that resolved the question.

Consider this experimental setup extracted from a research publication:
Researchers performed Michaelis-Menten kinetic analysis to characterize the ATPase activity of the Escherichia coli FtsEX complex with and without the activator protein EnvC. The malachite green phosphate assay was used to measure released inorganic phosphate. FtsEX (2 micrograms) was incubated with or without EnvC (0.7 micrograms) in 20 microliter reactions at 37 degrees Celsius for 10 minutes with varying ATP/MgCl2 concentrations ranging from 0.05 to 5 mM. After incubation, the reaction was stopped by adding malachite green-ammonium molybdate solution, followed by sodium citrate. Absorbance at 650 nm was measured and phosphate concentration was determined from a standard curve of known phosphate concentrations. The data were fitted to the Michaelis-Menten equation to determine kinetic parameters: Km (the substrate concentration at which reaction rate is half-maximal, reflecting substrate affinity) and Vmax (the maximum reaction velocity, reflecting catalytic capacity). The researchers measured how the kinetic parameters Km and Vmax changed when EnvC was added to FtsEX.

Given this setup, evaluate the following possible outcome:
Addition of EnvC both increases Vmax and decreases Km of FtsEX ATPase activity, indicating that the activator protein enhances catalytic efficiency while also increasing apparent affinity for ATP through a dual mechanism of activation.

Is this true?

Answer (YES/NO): NO